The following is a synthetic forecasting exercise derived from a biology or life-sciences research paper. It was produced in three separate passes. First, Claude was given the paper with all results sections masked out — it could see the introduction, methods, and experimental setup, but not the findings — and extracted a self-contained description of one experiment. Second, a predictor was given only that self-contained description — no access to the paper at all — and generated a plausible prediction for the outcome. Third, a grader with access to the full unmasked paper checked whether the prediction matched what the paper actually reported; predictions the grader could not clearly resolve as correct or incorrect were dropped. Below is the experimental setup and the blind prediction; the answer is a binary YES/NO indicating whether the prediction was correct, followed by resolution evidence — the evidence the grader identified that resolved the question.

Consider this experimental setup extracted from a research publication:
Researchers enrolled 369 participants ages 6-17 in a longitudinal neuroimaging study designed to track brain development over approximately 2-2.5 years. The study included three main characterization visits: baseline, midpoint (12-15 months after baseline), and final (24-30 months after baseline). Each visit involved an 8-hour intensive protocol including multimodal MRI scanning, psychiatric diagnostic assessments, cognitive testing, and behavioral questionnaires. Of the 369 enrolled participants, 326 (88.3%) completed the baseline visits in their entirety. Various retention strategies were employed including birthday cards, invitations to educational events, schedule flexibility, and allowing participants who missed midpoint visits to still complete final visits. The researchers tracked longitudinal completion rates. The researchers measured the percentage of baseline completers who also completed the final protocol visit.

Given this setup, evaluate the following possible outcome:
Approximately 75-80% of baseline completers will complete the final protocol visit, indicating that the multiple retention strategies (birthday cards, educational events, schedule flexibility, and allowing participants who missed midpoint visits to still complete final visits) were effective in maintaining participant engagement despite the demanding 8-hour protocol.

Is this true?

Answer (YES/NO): NO